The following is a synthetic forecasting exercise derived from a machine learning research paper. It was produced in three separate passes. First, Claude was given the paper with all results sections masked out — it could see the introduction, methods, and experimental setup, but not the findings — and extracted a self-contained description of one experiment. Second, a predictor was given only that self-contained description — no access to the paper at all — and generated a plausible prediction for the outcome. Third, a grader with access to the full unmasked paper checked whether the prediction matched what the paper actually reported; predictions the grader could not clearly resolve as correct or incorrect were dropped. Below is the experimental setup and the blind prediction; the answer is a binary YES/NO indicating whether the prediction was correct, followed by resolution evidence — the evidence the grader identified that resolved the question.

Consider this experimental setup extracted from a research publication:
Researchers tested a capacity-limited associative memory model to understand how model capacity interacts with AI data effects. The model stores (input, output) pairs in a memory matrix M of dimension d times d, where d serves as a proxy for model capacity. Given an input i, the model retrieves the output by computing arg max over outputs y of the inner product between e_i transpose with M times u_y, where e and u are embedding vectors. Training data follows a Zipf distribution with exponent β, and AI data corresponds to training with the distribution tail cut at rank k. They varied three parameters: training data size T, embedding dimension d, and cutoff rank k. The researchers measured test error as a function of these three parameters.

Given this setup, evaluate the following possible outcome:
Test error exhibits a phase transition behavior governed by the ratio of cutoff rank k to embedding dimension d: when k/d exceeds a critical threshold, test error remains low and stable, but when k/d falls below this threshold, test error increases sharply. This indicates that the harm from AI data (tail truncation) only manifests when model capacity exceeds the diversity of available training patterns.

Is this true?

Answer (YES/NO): NO